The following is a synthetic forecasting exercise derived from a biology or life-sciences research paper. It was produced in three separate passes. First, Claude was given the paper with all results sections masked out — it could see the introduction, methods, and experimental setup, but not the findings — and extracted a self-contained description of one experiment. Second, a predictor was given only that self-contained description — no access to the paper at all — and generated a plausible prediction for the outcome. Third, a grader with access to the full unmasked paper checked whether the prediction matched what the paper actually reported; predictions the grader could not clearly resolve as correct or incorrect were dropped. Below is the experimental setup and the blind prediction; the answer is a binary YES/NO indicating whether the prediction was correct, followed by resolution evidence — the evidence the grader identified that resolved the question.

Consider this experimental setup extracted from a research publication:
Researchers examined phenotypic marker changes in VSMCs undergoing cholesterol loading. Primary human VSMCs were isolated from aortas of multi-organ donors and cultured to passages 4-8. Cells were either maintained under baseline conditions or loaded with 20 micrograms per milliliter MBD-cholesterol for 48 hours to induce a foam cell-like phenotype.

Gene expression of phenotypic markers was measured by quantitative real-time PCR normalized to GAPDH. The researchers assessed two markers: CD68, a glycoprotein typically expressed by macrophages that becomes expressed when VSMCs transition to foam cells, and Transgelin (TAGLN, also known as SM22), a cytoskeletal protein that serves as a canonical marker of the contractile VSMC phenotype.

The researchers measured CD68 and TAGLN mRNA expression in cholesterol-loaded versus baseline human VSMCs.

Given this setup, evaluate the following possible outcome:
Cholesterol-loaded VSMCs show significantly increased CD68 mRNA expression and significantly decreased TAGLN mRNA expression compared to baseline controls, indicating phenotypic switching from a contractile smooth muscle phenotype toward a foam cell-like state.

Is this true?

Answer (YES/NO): YES